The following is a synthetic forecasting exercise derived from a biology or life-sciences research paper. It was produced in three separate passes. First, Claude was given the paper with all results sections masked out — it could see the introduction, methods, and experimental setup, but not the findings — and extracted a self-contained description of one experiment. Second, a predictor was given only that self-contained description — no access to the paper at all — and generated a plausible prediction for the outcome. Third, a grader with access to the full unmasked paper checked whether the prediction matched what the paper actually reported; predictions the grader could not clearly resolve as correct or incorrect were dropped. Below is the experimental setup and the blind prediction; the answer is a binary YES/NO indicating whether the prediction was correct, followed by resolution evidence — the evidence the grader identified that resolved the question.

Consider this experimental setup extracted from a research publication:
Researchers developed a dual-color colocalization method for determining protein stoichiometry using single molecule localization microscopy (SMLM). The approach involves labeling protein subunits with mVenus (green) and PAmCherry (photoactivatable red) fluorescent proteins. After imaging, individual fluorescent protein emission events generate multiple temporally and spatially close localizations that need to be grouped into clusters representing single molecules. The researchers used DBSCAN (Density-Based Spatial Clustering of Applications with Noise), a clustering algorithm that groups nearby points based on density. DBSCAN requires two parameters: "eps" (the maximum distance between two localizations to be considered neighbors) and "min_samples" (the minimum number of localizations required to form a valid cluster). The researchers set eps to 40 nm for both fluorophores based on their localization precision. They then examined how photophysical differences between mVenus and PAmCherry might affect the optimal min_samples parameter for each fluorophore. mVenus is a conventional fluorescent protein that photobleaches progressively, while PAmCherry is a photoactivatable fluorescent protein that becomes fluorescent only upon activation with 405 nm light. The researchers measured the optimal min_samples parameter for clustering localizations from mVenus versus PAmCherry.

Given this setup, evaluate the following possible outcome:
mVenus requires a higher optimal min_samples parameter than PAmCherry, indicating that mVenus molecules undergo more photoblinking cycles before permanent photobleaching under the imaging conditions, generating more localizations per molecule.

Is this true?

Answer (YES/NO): YES